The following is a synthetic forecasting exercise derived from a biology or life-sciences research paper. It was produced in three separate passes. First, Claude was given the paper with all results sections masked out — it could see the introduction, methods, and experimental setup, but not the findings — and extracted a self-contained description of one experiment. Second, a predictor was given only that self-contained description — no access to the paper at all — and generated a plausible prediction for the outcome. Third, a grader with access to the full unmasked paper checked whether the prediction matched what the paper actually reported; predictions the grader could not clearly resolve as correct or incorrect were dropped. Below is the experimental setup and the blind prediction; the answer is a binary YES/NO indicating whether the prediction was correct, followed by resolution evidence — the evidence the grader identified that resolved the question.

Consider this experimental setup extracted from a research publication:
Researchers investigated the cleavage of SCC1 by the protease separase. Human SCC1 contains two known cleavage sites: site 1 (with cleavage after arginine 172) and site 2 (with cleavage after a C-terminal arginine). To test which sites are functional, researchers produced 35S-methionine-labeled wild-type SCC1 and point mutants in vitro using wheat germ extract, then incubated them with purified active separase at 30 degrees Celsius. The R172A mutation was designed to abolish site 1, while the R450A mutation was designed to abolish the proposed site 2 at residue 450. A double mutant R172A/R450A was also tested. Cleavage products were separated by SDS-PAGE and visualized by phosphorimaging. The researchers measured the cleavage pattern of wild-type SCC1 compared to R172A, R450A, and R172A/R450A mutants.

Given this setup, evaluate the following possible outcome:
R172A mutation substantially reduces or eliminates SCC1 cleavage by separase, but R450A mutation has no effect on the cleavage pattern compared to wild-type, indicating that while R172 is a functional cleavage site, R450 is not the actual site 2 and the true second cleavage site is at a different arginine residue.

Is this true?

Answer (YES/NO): YES